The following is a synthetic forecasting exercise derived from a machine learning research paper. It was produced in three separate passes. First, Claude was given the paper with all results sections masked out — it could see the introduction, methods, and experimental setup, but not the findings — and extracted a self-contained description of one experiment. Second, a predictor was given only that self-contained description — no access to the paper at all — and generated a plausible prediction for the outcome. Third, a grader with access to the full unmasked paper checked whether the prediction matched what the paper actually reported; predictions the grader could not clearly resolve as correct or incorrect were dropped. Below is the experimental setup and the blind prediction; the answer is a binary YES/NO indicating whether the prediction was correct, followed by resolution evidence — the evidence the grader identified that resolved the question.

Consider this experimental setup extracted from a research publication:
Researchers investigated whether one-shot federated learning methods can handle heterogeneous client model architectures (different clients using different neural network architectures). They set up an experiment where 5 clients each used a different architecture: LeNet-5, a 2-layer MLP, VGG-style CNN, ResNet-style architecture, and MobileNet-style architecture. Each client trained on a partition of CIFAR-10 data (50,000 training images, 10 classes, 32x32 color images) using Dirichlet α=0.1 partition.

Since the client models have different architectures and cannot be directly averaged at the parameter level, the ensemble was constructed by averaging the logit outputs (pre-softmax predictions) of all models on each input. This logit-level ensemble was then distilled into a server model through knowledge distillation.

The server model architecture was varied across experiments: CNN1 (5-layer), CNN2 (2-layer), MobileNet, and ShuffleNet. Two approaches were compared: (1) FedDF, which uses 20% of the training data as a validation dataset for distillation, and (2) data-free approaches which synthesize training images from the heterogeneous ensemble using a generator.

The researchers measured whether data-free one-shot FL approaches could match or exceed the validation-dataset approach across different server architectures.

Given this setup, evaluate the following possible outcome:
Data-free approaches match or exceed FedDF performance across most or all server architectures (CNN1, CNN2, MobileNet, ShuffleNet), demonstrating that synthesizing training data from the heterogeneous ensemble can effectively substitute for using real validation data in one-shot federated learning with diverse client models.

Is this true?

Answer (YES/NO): NO